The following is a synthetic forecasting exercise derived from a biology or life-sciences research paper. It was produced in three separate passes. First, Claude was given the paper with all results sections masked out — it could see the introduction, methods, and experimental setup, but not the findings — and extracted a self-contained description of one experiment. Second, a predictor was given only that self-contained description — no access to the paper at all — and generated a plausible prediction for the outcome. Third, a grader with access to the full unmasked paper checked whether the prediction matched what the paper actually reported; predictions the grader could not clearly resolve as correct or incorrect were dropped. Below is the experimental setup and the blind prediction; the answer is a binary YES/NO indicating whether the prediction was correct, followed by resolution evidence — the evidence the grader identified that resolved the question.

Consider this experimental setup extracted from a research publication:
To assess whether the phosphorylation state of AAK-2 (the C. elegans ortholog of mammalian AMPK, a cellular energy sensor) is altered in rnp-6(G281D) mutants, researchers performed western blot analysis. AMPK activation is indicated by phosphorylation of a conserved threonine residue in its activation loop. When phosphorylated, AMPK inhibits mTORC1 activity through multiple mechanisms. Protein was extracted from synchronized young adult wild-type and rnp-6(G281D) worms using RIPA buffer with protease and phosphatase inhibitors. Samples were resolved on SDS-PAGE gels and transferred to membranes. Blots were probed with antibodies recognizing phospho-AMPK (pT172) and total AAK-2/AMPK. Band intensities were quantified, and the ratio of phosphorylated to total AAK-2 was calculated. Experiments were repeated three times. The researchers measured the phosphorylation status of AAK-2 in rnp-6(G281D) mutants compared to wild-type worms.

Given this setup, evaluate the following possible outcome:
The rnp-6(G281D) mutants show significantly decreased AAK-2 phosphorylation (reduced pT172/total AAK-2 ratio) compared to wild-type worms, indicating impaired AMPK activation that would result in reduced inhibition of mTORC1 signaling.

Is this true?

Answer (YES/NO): NO